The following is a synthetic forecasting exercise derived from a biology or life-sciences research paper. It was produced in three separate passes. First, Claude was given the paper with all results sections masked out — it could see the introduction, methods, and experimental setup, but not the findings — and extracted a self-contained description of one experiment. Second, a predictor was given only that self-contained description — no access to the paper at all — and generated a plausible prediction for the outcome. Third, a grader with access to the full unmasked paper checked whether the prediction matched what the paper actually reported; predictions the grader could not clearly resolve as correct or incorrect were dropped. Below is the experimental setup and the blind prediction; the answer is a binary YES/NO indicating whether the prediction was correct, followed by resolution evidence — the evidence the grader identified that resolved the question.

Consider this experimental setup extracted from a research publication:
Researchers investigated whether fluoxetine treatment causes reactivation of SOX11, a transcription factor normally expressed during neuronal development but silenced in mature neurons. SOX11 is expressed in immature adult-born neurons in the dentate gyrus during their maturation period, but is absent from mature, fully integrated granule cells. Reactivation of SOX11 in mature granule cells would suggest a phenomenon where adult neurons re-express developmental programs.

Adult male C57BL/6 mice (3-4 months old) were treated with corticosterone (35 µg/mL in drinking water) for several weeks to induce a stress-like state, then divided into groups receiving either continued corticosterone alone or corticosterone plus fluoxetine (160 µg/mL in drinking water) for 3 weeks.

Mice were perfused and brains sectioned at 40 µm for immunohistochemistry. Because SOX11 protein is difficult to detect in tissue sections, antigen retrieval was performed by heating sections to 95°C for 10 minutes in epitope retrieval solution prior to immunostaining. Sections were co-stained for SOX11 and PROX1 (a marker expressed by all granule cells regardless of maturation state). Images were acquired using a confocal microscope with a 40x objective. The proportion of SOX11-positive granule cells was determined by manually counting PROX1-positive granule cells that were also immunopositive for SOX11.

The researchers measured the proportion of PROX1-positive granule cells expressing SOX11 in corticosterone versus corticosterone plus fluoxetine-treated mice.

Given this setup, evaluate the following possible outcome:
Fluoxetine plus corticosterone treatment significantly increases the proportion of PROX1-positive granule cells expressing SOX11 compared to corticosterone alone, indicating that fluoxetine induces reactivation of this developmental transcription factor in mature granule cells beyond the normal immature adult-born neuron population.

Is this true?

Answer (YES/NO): YES